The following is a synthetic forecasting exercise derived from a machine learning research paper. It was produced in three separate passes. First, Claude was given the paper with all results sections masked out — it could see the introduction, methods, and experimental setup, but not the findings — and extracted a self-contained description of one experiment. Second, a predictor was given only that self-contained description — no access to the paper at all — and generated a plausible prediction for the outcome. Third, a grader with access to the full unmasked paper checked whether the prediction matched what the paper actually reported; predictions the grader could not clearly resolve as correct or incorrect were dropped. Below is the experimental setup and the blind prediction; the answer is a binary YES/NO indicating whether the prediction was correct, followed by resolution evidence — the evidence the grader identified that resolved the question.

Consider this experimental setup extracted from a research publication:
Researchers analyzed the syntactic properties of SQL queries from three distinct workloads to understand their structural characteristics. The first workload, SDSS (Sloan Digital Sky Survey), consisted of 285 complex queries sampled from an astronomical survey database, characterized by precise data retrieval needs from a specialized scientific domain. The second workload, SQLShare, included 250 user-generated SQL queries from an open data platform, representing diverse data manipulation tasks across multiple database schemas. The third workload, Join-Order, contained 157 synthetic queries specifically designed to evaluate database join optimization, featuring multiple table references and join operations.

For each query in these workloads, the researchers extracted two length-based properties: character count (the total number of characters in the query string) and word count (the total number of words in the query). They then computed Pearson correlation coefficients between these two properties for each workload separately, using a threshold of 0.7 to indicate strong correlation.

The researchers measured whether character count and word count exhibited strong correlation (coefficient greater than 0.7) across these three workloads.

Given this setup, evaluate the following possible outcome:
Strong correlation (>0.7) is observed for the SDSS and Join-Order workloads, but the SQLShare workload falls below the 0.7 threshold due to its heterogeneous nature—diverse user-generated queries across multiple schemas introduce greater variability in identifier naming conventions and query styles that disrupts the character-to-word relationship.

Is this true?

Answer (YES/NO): NO